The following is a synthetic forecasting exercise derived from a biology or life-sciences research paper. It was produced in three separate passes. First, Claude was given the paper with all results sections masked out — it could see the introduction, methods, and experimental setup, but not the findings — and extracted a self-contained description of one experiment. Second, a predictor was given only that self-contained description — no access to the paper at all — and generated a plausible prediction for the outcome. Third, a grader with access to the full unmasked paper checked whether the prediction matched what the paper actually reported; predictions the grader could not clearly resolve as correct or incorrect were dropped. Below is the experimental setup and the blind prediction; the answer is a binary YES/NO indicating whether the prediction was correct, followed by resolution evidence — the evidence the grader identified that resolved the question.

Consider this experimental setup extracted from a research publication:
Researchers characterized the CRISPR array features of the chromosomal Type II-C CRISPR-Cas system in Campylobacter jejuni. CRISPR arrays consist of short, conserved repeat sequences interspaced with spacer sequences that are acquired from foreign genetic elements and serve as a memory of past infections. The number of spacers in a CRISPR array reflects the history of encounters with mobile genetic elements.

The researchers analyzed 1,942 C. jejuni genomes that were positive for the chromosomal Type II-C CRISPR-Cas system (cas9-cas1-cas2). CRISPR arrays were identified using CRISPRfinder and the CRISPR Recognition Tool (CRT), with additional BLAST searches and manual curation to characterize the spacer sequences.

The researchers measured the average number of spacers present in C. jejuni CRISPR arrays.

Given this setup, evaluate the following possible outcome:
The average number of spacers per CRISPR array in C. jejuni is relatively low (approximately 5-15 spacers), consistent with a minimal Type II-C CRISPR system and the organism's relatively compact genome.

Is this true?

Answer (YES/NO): NO